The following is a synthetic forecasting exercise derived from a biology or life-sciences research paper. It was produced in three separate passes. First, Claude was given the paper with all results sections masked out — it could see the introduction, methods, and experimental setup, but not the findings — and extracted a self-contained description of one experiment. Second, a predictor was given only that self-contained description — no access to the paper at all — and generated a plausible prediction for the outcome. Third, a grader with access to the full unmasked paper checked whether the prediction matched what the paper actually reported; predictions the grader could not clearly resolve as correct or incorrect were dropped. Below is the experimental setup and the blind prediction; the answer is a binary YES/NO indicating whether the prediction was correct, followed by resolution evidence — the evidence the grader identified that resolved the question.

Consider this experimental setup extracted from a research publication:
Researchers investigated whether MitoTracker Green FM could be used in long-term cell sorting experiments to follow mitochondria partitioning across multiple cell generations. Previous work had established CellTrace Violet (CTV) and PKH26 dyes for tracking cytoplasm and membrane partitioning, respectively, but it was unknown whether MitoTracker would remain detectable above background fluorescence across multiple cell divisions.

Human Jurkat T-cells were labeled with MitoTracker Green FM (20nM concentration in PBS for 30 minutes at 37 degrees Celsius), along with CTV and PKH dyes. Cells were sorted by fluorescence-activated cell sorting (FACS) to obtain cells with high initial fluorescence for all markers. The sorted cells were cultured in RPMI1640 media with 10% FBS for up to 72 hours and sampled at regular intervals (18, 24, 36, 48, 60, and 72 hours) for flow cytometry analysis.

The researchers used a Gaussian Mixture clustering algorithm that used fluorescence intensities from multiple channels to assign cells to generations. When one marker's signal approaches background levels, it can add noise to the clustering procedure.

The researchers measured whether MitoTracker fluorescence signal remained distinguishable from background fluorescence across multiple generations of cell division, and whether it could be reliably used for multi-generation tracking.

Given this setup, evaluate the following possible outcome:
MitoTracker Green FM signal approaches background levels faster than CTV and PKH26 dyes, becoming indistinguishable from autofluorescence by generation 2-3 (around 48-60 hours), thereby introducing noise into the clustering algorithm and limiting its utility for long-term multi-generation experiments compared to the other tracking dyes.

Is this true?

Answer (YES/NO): NO